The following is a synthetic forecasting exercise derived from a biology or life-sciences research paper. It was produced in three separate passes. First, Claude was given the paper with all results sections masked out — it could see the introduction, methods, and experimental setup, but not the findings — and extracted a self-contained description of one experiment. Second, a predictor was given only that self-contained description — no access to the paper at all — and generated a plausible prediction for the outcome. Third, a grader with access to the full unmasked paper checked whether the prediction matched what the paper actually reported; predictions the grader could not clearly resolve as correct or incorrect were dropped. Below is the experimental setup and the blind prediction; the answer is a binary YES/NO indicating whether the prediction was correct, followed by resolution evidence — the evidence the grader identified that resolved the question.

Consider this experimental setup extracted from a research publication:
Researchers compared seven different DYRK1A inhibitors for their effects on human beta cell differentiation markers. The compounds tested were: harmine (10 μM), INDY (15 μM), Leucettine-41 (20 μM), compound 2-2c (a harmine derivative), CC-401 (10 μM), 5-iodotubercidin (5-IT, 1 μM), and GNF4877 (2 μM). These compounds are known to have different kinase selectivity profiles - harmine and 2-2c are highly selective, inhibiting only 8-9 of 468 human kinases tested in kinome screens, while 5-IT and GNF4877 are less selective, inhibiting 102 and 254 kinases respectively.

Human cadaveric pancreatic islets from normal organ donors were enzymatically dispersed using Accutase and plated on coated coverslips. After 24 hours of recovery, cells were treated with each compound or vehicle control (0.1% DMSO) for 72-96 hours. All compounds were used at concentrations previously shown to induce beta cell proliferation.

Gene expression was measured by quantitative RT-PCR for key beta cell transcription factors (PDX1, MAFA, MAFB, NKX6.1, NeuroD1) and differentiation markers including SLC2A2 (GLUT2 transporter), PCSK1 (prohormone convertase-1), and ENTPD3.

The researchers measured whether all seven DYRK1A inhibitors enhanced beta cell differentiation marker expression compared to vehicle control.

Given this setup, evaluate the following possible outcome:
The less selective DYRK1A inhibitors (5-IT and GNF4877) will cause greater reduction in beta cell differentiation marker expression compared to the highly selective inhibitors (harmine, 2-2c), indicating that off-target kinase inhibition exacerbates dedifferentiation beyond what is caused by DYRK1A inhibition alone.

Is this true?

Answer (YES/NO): NO